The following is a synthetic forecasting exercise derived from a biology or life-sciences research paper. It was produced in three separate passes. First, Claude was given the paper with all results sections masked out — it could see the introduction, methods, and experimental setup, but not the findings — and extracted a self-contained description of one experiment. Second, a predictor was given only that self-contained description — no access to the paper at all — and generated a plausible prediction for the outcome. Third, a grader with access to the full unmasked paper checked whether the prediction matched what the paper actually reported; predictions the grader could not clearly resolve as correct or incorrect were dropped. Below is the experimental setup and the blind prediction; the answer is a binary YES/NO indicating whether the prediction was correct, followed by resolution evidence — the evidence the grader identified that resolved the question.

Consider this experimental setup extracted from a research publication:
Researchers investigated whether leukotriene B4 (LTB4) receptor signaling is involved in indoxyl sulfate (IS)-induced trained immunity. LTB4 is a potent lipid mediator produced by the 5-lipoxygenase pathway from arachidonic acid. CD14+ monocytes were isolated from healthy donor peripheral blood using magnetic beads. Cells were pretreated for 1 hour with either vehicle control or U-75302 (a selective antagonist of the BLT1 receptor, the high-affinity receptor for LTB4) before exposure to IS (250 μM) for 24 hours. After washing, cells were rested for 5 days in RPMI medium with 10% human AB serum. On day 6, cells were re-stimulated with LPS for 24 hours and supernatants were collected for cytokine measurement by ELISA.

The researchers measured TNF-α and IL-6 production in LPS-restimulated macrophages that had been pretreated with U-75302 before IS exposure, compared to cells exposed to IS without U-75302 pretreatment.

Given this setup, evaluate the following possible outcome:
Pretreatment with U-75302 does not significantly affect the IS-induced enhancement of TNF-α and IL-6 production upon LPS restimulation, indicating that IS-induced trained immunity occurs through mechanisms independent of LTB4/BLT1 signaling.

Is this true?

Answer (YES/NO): NO